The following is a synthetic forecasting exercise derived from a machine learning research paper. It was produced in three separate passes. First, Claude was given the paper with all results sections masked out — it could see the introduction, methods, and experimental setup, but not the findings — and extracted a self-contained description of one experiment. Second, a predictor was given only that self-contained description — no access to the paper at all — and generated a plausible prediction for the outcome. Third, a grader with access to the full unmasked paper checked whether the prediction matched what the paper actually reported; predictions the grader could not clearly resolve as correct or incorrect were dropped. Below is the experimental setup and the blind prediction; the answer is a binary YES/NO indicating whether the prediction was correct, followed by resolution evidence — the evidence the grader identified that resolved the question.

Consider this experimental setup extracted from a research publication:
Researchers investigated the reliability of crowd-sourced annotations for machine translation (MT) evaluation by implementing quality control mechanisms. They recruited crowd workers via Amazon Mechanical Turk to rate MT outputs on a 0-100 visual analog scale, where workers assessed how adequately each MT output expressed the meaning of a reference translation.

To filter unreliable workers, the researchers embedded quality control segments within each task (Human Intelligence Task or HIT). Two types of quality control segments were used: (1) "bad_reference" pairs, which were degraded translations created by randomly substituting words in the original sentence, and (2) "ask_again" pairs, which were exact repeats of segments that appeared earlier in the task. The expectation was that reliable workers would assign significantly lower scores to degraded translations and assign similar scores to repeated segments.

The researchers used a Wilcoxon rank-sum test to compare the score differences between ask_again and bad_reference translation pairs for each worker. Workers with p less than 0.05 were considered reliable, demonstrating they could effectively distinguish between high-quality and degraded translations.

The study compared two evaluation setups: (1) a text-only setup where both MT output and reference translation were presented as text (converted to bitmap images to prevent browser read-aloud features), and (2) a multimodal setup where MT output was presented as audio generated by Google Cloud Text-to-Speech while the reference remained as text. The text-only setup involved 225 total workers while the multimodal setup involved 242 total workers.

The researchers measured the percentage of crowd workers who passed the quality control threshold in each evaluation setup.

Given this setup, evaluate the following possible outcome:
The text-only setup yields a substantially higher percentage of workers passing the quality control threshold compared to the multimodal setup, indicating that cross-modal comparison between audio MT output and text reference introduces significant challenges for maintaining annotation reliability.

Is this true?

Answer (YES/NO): NO